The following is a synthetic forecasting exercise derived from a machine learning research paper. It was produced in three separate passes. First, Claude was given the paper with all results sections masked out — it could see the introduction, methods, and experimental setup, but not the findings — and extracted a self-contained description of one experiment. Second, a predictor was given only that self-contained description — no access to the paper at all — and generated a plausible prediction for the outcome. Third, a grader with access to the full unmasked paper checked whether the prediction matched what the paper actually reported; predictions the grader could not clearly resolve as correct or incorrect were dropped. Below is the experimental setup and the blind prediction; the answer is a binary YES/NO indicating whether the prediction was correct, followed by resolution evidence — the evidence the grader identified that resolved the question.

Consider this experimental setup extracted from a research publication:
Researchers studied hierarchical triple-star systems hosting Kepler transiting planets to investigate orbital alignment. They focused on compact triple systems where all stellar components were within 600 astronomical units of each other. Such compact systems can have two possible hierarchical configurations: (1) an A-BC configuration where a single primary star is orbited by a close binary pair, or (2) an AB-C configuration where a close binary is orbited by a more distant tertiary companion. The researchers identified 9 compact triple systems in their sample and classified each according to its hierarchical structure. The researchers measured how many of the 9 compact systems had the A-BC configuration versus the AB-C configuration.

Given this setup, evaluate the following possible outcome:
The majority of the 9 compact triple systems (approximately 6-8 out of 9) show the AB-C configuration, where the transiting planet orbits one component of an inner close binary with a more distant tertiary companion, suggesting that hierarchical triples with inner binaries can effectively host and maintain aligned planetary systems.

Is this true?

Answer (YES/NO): NO